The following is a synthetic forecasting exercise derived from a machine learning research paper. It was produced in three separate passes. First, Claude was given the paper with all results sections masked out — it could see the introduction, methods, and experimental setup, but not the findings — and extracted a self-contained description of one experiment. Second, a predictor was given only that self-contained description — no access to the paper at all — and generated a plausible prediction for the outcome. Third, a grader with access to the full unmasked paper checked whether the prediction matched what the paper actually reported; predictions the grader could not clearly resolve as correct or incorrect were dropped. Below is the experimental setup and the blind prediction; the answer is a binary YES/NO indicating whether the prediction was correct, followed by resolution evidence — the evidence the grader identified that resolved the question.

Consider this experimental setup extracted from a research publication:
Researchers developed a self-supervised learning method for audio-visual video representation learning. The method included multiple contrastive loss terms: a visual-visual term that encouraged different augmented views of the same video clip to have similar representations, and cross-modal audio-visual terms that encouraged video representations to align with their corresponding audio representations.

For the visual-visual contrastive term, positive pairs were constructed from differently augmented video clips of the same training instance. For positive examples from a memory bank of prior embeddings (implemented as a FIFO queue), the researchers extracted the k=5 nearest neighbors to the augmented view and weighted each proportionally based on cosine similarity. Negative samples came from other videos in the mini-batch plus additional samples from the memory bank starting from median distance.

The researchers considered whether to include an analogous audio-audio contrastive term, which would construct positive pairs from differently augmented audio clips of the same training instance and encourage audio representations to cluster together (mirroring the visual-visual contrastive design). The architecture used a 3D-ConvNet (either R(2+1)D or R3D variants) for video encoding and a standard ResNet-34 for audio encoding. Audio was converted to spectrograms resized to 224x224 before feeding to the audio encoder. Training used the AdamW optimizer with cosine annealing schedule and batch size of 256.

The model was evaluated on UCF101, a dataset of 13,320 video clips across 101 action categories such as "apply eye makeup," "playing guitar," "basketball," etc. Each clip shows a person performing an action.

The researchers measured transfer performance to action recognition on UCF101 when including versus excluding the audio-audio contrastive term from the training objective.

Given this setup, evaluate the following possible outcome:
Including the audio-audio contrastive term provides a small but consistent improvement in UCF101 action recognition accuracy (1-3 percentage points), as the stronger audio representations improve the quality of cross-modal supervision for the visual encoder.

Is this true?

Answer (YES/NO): NO